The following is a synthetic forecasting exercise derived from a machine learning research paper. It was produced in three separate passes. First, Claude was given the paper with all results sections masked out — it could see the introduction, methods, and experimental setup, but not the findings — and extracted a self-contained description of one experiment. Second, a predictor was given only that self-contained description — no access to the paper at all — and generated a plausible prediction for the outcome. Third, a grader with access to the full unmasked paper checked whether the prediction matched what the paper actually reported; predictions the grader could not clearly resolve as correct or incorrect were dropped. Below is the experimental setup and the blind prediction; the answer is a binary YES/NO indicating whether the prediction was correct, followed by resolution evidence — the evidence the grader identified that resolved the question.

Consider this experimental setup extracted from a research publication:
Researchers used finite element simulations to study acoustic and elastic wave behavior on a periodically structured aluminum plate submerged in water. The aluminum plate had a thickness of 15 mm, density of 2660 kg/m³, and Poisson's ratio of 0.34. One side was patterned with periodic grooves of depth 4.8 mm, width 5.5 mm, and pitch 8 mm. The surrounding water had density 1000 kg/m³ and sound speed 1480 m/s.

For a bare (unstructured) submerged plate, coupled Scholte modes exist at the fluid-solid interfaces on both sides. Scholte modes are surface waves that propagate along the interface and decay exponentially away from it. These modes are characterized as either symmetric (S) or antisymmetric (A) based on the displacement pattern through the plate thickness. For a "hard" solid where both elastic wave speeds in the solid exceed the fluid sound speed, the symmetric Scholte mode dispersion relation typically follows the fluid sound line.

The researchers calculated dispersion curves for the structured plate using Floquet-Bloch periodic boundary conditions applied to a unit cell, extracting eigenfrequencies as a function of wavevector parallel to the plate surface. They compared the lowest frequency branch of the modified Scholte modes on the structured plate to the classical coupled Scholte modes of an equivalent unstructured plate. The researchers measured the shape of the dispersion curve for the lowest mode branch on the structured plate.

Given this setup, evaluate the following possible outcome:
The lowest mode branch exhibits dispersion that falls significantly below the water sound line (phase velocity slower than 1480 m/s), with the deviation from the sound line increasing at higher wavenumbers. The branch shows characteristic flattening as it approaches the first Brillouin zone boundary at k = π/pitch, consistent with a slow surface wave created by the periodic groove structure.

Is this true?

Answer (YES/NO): YES